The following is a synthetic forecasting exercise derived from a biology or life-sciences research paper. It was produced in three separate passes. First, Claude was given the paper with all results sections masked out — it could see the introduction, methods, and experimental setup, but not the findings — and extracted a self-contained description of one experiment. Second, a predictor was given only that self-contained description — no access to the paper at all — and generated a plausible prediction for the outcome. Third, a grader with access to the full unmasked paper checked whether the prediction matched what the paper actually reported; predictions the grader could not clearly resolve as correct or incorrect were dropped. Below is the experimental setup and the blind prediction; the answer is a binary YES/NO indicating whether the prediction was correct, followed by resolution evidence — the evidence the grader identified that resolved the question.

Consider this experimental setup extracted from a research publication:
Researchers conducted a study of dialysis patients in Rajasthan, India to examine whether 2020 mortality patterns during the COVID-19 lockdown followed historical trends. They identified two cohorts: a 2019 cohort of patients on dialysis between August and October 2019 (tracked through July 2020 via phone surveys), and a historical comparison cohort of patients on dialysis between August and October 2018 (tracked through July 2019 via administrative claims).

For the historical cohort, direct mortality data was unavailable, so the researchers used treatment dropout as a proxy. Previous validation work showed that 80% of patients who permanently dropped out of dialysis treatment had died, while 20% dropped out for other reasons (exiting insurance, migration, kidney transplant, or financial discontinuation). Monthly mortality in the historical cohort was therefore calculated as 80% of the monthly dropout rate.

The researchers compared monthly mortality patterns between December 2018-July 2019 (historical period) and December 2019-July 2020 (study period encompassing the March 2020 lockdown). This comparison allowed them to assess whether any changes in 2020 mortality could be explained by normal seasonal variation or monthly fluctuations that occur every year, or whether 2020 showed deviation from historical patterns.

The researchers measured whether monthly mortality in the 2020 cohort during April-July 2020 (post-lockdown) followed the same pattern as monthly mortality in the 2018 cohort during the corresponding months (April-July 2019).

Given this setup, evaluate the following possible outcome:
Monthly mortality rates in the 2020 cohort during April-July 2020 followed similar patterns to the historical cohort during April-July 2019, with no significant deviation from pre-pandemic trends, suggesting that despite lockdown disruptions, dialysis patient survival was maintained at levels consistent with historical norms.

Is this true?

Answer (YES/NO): NO